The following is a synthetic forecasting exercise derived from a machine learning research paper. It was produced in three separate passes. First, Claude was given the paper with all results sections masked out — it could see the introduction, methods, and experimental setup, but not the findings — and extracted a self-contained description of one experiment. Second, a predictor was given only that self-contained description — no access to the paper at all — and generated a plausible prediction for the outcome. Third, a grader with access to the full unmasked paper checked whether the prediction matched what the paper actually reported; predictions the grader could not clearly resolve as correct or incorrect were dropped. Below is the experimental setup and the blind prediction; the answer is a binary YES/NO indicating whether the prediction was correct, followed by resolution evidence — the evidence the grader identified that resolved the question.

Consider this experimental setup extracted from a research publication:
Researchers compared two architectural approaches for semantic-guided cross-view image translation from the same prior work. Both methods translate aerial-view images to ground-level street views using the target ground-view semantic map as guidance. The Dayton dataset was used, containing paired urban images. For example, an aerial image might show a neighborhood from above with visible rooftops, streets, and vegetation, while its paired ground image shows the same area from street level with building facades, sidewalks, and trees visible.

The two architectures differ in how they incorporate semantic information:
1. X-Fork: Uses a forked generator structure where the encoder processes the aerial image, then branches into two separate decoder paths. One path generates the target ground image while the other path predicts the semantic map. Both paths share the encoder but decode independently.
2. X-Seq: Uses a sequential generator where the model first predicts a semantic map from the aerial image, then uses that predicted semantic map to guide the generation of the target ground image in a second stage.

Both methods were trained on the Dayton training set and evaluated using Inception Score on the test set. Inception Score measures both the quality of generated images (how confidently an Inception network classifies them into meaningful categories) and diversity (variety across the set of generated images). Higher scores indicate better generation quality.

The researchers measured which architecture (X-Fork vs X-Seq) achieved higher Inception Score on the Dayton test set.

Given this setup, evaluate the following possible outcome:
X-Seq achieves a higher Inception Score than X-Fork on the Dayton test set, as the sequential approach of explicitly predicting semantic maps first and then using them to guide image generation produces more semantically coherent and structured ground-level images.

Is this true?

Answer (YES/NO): NO